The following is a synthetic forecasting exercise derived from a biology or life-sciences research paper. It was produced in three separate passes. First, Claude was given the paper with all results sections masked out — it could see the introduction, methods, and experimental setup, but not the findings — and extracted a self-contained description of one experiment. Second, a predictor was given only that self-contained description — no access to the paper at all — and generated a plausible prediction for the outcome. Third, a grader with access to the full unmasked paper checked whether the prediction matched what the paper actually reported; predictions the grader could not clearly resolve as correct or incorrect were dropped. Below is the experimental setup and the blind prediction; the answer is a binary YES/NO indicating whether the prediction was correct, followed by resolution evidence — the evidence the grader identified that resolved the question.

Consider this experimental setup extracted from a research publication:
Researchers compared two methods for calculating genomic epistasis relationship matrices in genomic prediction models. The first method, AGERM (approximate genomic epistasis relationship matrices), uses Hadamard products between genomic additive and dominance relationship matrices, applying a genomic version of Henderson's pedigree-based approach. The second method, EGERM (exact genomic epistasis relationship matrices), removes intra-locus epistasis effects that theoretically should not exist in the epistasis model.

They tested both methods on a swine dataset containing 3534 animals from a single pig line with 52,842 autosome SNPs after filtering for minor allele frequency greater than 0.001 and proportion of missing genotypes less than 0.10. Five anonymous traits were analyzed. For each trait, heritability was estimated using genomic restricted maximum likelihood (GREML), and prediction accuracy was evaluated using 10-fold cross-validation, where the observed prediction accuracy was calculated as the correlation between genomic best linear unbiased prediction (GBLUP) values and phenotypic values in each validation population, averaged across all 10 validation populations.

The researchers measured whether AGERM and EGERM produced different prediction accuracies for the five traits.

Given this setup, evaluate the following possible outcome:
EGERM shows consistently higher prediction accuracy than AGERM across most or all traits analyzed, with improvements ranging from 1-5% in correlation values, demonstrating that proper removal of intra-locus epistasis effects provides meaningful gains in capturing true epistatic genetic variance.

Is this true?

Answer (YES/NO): NO